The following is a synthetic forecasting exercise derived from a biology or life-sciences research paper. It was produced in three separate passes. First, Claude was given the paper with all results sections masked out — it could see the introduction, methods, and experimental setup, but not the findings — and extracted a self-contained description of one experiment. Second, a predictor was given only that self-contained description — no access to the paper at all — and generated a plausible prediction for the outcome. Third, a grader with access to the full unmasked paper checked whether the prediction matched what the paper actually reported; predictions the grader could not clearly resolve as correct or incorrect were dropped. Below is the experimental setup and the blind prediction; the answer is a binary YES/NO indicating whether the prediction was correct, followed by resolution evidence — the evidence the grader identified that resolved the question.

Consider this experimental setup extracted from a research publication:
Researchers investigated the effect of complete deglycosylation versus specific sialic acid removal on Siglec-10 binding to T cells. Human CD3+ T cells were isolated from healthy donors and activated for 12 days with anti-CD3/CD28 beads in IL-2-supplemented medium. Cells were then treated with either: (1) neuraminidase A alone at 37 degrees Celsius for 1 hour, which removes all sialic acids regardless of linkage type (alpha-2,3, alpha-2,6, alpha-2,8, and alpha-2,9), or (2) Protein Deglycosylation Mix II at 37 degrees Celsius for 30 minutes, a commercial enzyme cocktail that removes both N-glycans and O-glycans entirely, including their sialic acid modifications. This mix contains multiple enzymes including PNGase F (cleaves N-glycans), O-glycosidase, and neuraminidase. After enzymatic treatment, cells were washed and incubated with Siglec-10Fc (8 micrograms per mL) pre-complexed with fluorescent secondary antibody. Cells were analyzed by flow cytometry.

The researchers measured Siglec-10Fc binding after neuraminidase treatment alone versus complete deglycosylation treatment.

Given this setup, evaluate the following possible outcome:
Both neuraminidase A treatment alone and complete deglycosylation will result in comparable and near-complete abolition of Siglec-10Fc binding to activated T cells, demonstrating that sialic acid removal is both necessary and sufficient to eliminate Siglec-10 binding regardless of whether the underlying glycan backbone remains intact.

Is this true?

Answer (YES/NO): NO